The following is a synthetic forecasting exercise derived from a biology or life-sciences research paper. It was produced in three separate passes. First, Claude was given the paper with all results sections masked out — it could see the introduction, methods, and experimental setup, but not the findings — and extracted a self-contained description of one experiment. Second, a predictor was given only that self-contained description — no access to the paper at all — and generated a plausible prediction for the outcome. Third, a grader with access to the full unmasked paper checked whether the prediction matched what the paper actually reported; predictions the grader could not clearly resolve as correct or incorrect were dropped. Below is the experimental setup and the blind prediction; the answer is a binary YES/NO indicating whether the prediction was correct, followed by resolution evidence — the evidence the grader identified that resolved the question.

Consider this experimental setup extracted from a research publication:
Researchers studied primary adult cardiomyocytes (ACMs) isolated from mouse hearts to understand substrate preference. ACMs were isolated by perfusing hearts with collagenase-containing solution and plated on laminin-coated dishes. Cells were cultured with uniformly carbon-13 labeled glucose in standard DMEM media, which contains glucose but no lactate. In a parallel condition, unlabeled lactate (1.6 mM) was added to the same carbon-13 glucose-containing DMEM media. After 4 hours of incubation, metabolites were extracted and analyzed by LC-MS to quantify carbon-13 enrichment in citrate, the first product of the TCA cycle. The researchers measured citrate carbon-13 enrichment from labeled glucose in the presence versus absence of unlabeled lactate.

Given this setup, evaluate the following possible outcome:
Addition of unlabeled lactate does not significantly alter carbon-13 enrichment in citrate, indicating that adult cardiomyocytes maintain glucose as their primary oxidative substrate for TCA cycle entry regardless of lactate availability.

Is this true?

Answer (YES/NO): NO